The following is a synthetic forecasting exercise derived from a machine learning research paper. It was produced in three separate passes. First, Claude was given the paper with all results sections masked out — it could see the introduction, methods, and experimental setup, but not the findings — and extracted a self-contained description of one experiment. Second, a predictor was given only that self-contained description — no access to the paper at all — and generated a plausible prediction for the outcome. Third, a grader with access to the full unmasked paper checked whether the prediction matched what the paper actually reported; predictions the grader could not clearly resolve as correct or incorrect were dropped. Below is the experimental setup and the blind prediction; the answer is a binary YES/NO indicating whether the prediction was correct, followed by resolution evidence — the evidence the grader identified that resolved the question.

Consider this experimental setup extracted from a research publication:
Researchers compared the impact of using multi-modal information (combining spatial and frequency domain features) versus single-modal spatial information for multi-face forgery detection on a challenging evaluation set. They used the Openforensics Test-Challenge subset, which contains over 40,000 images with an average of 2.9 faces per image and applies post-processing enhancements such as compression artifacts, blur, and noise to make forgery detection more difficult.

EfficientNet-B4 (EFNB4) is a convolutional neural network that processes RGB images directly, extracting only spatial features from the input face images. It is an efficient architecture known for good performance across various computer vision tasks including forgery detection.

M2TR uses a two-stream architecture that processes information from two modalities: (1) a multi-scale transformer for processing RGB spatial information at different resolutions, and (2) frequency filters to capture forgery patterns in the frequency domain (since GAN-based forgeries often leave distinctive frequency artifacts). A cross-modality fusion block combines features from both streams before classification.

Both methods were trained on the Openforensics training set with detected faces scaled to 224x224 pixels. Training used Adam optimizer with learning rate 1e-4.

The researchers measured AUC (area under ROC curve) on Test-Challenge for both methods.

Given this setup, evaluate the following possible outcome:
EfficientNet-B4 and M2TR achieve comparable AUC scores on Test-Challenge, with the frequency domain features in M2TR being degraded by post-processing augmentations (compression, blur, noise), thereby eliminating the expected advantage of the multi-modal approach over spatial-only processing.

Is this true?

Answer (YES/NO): NO